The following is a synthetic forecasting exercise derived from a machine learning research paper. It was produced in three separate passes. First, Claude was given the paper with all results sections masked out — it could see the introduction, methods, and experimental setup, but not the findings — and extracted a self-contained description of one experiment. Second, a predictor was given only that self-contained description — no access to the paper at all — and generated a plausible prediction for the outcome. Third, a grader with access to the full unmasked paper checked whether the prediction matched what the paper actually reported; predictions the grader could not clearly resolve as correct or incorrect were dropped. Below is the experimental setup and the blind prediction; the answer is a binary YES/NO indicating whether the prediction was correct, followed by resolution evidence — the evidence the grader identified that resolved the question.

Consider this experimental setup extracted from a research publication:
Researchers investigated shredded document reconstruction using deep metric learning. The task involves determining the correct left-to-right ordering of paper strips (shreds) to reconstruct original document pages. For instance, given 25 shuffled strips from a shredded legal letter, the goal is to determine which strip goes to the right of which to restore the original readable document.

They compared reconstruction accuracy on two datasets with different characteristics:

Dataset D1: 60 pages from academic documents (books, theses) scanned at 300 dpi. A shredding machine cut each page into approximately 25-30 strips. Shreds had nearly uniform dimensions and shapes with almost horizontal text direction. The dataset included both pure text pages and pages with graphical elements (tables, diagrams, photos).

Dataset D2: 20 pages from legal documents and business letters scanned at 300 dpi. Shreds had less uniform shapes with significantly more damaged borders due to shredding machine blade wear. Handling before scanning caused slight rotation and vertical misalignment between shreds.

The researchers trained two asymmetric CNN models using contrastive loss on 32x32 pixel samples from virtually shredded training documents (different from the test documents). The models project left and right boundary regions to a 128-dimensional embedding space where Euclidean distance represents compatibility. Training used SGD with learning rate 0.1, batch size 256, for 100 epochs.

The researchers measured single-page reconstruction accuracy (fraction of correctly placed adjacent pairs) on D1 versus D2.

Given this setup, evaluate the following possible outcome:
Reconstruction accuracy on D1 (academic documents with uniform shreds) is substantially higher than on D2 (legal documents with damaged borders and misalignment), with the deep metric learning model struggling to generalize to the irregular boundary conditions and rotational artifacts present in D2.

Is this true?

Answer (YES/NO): NO